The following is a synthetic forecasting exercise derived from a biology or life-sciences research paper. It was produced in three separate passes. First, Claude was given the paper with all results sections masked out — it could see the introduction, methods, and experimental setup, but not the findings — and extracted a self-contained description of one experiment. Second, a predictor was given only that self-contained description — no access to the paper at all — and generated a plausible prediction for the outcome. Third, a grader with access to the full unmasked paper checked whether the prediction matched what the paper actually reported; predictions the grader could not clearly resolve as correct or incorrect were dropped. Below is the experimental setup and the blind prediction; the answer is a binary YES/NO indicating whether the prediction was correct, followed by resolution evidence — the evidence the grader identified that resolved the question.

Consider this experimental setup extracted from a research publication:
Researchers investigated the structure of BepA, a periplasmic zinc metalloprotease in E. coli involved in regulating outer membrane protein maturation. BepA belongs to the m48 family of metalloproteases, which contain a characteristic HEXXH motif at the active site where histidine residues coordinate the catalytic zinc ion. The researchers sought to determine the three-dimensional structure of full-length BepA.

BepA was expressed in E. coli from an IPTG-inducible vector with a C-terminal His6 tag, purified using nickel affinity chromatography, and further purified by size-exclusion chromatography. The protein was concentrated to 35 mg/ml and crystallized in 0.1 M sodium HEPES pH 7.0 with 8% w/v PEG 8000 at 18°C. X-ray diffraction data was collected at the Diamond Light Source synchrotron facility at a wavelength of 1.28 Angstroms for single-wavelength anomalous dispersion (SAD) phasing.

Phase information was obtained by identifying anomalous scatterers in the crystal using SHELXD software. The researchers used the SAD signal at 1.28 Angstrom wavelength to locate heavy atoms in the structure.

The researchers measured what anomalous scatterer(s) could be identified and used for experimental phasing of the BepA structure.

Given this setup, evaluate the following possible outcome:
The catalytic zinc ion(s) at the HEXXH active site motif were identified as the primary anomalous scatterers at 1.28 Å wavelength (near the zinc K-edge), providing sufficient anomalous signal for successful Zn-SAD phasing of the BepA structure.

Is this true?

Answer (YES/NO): YES